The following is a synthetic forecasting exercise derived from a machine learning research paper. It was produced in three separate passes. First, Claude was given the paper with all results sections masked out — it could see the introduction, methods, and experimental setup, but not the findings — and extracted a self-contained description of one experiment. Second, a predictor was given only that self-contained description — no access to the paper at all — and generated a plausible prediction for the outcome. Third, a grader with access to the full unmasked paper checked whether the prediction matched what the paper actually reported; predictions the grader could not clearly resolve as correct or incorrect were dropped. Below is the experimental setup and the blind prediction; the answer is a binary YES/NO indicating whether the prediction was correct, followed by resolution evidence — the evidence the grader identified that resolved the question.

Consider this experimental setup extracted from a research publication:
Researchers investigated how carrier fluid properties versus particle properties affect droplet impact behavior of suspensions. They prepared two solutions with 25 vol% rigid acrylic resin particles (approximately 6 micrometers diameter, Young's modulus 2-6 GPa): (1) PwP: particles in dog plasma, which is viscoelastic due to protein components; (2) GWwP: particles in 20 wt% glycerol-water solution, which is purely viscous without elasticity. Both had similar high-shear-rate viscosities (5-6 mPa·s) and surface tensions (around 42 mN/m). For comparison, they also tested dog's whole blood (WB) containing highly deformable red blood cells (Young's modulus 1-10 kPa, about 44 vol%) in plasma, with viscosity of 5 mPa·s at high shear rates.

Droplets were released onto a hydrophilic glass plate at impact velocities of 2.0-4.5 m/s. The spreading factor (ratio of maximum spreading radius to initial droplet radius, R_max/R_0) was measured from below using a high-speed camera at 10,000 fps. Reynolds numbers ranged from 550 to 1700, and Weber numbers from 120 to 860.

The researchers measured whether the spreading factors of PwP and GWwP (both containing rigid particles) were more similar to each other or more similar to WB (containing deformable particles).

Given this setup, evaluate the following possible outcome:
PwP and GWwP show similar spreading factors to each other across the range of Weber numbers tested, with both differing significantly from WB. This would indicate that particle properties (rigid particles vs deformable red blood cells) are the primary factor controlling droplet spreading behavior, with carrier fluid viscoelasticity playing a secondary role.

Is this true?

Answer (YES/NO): YES